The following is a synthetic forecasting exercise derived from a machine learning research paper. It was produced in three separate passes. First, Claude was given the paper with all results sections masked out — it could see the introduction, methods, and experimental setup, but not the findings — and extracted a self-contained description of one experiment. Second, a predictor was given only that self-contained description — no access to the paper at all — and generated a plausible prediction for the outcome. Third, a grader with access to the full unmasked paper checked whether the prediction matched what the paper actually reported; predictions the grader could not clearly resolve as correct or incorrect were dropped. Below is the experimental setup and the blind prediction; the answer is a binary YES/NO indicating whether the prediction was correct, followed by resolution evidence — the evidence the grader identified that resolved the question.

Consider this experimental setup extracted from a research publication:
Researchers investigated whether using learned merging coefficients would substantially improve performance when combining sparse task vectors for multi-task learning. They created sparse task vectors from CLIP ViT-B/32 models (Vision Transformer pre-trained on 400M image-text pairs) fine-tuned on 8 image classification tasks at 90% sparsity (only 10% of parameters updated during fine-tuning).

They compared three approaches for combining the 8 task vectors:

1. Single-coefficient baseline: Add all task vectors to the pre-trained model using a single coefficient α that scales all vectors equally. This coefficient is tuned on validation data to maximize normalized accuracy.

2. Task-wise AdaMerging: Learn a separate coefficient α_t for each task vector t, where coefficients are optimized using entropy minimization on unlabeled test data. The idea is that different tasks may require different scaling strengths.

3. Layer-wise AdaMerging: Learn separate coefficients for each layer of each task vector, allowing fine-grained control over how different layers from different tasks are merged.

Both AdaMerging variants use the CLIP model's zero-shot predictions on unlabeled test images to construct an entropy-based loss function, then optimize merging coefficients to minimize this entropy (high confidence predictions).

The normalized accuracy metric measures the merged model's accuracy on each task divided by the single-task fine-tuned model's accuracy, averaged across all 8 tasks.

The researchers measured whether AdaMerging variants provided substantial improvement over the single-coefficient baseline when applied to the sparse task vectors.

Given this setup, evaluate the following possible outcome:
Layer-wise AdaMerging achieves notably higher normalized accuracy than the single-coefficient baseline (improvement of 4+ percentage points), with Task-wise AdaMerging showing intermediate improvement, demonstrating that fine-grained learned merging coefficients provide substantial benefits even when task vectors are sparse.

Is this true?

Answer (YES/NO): NO